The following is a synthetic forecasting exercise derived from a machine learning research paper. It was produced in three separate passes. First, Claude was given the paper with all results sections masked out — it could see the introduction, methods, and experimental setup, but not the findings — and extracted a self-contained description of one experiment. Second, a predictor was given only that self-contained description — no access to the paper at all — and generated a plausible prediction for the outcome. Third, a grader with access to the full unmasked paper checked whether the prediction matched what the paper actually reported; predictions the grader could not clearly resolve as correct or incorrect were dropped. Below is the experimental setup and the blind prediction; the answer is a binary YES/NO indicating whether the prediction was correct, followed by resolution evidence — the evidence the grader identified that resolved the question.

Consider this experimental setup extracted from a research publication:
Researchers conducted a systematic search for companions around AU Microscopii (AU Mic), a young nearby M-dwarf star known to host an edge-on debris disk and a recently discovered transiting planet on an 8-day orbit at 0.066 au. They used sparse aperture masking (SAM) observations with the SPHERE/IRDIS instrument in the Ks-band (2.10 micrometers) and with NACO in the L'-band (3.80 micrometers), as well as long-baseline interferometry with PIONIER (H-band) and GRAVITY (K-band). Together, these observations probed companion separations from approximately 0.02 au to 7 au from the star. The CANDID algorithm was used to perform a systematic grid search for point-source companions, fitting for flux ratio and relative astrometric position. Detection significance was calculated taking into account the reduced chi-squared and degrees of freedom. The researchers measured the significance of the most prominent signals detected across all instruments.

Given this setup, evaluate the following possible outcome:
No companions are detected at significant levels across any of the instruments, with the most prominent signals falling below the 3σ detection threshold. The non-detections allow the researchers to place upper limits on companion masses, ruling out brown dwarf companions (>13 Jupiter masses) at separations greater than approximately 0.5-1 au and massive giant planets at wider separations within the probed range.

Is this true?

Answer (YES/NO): YES